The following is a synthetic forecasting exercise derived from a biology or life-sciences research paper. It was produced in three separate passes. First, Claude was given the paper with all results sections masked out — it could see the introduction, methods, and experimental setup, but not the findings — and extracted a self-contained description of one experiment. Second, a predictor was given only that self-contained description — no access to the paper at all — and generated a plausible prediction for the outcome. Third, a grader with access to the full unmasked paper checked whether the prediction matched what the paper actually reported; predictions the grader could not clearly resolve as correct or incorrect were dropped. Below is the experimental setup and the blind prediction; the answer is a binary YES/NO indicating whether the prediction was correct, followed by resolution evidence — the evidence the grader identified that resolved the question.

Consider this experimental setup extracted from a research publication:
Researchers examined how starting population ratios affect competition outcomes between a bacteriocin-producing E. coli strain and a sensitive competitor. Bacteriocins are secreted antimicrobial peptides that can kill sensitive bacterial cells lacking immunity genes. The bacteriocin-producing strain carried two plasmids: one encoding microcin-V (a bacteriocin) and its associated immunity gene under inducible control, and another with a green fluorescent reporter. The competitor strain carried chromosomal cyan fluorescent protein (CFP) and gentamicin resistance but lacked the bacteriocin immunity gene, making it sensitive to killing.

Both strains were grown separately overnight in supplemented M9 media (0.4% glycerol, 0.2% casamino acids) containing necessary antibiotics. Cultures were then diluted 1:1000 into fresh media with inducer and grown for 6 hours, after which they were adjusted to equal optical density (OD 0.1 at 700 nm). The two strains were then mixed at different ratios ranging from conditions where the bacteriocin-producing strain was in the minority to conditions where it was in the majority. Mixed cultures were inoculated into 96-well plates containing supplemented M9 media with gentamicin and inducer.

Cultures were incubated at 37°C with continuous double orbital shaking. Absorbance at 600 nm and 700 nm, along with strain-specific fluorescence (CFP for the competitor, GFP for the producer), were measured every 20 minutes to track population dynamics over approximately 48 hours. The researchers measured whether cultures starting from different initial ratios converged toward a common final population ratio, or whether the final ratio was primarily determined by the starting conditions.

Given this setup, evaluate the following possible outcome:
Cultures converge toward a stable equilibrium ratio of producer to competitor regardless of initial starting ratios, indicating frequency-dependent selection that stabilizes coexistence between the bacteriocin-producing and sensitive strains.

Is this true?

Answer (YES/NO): NO